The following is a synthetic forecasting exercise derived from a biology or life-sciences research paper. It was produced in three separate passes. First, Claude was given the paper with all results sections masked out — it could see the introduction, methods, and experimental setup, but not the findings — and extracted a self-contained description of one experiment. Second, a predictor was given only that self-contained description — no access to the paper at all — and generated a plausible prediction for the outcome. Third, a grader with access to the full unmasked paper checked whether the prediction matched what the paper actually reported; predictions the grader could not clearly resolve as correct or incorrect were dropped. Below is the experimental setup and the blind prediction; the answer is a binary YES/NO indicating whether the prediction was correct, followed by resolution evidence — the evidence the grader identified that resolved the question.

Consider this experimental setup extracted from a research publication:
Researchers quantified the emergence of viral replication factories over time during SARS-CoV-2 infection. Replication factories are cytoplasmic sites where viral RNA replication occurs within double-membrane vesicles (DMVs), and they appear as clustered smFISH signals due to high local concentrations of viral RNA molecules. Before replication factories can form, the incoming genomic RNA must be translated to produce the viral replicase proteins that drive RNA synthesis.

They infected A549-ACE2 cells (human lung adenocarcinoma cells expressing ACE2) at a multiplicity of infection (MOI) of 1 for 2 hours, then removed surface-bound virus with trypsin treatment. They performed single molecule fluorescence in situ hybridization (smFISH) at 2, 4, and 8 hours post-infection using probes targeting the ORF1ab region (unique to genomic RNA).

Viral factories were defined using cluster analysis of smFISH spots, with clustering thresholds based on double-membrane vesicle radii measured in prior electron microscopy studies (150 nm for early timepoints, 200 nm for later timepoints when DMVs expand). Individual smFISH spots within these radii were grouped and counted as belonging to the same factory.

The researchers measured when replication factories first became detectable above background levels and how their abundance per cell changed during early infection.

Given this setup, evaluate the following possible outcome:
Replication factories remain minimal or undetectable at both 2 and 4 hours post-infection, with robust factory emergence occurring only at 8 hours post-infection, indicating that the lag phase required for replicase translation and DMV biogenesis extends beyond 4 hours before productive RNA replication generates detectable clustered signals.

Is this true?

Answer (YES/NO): NO